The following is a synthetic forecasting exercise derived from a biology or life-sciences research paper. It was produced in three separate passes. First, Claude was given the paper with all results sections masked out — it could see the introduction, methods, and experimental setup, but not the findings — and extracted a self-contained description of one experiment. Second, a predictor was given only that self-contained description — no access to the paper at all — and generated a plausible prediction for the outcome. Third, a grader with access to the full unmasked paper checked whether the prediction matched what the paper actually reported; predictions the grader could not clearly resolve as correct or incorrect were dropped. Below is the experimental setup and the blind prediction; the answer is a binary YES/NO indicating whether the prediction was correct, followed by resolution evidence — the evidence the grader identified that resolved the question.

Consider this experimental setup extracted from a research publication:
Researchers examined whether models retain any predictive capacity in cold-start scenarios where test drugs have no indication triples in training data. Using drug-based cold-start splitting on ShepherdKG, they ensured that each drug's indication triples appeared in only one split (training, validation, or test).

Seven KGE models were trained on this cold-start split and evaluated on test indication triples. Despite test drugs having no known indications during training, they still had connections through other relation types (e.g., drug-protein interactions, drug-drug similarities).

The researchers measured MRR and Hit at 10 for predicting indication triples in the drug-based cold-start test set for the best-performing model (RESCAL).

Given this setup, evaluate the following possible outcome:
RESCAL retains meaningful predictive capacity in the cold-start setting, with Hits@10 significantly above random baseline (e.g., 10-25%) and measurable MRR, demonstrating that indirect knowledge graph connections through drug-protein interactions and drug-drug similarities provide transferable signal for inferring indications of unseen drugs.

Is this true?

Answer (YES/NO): NO